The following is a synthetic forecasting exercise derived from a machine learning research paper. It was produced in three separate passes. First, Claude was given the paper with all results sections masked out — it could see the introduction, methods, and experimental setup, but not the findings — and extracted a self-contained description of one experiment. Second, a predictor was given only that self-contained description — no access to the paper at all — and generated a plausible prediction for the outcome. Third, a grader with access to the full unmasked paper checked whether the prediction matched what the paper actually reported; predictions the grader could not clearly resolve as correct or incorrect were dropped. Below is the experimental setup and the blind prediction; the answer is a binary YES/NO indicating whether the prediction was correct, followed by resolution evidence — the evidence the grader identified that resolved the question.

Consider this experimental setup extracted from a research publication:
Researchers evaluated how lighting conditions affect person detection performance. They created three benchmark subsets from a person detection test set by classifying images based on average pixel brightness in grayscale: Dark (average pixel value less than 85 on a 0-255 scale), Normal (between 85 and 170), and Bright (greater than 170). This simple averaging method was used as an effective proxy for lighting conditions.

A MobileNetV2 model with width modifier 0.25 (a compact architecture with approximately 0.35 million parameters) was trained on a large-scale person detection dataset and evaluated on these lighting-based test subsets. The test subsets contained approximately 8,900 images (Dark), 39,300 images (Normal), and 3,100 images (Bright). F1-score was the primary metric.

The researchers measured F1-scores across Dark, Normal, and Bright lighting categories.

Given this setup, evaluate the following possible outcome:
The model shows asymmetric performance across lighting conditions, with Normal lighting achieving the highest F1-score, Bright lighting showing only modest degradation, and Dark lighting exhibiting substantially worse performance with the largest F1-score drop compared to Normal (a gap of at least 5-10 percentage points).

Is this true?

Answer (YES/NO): NO